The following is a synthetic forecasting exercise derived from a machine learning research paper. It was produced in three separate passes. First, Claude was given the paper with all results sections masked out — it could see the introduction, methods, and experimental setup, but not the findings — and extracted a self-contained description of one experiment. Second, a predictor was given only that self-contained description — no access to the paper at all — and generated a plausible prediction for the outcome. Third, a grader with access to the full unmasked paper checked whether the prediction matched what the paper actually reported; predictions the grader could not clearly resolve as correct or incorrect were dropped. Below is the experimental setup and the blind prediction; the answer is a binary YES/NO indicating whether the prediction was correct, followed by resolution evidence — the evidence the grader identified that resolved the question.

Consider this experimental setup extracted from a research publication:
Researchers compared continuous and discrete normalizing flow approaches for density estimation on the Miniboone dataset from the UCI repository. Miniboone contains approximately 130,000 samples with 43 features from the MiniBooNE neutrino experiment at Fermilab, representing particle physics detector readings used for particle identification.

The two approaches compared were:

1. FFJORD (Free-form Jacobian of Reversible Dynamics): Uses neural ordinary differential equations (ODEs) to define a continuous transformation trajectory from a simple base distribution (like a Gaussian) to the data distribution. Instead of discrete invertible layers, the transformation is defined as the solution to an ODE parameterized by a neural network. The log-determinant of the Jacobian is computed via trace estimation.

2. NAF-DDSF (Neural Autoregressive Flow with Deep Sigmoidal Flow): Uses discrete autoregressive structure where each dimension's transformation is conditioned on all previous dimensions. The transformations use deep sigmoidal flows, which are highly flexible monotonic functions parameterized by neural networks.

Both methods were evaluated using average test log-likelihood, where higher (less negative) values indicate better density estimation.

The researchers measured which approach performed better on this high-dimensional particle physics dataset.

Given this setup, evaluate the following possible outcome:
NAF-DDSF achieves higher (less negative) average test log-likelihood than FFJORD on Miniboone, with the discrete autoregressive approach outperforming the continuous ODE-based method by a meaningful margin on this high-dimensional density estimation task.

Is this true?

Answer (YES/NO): YES